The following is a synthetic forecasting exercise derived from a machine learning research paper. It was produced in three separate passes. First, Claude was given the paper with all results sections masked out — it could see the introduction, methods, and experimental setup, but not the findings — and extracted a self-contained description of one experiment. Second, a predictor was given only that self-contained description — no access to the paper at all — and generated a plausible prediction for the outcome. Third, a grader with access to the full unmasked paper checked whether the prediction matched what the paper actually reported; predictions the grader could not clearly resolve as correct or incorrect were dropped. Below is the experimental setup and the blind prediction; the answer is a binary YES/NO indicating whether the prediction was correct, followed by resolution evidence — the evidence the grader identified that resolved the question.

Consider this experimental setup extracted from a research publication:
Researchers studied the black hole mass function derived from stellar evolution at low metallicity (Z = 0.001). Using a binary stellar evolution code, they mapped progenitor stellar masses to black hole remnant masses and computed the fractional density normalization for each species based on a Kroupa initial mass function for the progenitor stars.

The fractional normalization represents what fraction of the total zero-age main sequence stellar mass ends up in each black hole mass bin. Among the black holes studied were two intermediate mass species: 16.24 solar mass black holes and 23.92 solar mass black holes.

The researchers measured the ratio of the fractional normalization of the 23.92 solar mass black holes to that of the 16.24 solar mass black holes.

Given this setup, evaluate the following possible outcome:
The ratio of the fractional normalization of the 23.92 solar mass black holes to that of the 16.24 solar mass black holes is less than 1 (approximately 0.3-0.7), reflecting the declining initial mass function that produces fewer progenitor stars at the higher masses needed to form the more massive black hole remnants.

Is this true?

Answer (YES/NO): NO